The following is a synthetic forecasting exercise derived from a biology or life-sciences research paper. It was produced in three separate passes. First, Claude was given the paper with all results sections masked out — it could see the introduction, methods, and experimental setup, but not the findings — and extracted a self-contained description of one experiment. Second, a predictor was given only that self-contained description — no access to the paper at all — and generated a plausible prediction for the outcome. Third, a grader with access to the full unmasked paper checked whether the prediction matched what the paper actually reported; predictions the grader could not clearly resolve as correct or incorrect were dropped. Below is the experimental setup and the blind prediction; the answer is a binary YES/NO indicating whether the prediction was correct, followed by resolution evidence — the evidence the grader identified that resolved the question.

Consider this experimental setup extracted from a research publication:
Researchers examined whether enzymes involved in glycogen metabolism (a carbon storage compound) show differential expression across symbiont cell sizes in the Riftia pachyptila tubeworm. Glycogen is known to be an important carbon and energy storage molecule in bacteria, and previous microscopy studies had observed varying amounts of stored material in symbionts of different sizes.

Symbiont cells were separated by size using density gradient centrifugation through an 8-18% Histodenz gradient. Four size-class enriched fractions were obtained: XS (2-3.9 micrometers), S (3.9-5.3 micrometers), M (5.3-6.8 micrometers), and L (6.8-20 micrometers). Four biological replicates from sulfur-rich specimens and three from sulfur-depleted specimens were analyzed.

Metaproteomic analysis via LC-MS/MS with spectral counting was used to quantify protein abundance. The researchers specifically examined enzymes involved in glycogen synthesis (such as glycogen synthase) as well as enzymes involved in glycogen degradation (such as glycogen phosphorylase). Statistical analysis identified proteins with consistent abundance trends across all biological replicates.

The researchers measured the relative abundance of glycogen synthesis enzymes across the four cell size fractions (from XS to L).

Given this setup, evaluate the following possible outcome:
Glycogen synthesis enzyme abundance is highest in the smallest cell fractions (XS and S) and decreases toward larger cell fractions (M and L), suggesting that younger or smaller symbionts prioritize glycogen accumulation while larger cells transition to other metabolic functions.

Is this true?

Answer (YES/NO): NO